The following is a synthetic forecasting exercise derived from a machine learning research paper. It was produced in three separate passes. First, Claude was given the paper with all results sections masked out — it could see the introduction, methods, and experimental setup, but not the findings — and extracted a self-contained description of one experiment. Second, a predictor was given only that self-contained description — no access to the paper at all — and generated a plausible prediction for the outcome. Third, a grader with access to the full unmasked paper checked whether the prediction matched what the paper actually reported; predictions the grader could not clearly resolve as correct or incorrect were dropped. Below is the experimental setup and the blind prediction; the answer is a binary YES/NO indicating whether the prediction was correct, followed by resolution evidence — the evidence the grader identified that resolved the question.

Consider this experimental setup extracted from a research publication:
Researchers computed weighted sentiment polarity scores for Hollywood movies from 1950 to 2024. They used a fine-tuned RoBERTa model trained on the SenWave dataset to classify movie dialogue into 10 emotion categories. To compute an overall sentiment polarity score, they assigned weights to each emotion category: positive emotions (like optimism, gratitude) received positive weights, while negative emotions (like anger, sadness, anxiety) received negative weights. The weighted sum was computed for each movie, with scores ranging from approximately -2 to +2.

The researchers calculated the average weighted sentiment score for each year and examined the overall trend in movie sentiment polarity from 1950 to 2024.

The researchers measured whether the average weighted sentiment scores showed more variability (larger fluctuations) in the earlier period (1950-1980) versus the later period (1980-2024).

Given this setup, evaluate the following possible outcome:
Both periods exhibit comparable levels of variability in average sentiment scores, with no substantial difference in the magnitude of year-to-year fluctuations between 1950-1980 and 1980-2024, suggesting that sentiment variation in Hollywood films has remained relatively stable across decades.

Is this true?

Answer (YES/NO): NO